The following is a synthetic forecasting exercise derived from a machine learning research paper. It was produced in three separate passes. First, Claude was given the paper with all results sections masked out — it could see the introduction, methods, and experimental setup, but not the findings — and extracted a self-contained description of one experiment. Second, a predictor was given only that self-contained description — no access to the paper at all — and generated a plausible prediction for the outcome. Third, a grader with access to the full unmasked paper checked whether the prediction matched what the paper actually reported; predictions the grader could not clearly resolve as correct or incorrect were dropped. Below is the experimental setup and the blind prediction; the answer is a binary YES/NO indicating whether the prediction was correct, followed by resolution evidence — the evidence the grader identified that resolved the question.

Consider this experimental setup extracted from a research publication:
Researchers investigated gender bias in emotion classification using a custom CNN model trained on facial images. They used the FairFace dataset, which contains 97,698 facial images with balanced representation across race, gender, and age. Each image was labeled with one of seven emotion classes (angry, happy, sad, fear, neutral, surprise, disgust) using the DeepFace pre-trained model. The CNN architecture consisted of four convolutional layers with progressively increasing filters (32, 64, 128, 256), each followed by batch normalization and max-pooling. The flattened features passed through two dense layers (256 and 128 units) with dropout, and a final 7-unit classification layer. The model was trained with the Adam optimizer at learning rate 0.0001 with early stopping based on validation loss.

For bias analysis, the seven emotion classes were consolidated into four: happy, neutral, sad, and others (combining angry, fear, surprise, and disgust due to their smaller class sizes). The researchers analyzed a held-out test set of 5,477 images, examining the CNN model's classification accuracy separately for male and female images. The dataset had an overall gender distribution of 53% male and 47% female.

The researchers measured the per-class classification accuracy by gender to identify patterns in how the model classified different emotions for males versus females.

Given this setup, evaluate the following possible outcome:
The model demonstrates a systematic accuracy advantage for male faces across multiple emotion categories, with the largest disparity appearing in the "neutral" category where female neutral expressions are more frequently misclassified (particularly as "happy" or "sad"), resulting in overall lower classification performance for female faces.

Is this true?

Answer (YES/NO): NO